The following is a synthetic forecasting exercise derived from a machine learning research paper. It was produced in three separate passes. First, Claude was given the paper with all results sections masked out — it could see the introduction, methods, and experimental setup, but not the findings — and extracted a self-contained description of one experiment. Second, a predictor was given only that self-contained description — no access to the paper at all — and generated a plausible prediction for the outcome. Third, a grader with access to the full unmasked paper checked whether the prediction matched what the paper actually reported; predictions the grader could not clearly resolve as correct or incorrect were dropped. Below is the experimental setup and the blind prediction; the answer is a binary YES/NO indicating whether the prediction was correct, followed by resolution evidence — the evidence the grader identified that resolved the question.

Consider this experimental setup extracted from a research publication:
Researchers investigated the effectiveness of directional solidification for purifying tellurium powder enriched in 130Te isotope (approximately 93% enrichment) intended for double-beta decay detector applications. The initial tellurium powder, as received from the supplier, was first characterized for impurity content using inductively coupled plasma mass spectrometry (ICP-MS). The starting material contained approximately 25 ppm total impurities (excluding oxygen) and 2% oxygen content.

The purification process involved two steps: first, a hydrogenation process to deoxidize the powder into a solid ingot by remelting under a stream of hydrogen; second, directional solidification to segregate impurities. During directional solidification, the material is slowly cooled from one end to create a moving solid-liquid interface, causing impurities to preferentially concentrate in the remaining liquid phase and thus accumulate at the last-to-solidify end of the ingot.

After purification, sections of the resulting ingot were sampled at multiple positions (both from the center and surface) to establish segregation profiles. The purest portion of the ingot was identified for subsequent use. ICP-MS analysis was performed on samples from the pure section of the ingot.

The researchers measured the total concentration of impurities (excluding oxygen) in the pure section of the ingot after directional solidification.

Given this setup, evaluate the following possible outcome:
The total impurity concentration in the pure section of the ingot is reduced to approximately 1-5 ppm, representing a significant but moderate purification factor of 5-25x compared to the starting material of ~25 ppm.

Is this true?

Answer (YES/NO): YES